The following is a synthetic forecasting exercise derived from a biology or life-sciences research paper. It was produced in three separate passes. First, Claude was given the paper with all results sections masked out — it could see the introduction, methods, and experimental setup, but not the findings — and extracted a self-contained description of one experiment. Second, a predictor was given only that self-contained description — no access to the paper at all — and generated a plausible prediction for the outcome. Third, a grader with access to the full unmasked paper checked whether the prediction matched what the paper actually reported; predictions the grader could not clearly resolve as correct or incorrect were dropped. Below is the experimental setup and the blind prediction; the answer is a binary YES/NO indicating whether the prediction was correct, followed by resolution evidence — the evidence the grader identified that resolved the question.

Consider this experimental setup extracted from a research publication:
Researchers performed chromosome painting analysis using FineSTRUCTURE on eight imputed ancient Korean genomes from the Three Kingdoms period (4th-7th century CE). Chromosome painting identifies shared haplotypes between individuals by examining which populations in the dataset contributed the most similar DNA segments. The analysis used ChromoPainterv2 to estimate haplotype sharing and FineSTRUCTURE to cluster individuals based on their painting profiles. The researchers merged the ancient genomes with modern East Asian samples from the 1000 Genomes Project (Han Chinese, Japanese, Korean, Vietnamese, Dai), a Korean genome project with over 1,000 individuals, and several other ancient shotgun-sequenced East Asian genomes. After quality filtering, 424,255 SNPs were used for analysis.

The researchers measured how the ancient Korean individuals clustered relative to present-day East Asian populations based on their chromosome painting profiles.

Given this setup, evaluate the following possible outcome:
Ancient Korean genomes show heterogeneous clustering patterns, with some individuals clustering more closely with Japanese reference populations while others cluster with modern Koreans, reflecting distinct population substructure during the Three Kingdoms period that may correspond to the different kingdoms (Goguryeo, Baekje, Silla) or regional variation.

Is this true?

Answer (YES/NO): NO